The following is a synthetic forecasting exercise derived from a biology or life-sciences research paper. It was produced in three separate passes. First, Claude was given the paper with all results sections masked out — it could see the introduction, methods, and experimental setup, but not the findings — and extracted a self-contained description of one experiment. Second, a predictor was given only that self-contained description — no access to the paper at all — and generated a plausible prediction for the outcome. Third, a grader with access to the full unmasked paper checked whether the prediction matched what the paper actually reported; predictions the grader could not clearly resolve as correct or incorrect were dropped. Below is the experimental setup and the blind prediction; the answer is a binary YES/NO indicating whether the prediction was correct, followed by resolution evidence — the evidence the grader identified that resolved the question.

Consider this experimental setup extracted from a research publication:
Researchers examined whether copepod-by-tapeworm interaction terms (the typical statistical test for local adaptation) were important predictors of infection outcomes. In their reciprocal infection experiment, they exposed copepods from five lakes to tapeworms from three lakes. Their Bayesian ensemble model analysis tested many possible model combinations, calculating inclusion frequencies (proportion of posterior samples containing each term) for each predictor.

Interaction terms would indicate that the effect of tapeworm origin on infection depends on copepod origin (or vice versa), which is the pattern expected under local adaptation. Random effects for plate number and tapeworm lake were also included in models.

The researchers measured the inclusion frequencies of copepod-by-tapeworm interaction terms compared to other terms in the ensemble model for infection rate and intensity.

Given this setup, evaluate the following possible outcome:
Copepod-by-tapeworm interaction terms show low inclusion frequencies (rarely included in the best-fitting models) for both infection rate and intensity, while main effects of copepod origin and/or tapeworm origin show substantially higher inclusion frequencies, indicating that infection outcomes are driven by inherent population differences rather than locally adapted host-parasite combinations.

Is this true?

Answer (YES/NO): YES